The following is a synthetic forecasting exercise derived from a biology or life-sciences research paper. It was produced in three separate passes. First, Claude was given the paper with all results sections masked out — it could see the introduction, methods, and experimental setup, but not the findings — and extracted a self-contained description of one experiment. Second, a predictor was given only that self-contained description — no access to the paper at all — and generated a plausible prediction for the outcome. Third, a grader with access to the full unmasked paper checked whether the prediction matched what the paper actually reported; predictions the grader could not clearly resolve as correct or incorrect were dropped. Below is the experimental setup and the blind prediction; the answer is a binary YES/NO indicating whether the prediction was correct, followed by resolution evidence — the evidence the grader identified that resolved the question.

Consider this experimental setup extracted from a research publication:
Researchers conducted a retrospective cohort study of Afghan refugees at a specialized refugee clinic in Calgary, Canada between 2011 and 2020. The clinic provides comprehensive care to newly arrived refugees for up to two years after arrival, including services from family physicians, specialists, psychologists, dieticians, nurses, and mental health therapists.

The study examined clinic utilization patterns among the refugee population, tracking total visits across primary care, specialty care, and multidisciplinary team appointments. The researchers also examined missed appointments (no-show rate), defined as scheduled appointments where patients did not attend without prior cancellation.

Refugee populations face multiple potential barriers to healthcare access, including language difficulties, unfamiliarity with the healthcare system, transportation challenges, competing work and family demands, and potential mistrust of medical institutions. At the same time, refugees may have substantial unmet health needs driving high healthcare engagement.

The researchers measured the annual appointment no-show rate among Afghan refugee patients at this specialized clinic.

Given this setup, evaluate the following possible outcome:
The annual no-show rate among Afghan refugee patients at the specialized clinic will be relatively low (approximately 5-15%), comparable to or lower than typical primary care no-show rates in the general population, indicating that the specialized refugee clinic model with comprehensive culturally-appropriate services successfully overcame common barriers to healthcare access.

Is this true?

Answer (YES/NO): YES